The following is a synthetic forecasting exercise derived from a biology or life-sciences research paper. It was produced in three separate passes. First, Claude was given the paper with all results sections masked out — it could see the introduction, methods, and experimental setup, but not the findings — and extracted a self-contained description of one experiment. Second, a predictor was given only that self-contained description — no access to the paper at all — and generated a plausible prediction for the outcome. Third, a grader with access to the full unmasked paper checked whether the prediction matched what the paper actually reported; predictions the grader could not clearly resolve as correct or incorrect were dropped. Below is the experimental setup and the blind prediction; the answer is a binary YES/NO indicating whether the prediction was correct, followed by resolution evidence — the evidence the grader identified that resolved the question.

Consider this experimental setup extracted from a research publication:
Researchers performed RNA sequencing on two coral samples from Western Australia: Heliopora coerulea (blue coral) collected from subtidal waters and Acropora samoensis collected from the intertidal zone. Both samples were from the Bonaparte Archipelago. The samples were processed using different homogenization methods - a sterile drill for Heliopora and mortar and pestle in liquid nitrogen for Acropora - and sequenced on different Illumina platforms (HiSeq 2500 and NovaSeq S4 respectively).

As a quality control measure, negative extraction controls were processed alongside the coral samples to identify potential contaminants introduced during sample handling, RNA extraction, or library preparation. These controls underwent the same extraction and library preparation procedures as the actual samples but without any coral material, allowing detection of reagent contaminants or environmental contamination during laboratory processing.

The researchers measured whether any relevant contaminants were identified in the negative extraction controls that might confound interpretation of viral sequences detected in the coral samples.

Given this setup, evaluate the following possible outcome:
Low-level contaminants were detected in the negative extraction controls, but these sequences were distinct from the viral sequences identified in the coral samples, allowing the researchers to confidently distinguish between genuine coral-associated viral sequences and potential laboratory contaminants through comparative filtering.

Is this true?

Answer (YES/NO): NO